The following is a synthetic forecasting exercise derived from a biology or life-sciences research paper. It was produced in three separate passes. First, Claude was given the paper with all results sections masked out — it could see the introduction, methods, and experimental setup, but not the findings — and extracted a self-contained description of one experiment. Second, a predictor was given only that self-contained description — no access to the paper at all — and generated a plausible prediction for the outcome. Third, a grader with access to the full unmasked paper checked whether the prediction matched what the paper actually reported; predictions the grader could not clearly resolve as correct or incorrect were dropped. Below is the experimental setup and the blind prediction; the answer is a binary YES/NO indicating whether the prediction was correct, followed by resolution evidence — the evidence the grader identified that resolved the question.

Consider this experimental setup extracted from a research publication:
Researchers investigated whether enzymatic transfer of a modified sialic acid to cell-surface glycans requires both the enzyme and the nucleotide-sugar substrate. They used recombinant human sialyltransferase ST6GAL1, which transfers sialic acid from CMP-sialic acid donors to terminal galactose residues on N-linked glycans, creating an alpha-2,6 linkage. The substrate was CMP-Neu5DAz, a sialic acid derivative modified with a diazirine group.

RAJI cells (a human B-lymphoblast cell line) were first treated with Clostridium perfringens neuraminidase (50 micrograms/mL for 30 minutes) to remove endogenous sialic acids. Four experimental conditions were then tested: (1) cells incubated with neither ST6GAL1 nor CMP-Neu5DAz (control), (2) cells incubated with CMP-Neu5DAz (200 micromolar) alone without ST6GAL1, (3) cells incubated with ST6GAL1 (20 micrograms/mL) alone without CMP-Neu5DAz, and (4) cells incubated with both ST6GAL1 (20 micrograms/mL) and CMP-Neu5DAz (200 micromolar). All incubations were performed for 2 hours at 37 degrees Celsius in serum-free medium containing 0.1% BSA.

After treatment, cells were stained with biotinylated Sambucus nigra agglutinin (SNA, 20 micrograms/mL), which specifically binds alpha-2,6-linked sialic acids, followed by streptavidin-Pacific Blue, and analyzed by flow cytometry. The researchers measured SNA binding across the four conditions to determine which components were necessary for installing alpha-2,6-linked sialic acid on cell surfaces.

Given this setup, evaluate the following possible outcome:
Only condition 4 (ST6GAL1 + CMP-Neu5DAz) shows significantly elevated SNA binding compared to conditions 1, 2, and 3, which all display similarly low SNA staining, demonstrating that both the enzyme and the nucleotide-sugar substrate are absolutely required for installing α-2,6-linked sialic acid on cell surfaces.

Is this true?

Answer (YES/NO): YES